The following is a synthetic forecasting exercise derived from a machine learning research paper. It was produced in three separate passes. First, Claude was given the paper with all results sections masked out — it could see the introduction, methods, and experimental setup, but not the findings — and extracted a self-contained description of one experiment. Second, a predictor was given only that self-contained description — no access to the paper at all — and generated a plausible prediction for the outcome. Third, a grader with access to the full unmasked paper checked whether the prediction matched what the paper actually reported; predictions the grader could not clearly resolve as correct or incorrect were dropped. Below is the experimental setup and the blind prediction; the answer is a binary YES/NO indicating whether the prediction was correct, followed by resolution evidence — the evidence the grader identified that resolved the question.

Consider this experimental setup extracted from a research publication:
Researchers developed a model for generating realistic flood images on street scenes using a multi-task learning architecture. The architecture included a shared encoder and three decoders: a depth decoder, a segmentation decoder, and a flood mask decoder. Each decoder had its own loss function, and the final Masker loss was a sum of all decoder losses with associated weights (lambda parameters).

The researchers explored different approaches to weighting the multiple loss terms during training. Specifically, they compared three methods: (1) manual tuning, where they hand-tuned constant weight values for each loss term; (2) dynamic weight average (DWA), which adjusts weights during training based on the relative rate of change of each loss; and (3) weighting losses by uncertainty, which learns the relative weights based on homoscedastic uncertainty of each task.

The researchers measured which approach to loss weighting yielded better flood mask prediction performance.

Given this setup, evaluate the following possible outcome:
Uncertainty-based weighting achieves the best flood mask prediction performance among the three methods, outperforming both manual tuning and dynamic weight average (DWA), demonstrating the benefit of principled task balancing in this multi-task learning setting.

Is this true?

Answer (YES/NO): NO